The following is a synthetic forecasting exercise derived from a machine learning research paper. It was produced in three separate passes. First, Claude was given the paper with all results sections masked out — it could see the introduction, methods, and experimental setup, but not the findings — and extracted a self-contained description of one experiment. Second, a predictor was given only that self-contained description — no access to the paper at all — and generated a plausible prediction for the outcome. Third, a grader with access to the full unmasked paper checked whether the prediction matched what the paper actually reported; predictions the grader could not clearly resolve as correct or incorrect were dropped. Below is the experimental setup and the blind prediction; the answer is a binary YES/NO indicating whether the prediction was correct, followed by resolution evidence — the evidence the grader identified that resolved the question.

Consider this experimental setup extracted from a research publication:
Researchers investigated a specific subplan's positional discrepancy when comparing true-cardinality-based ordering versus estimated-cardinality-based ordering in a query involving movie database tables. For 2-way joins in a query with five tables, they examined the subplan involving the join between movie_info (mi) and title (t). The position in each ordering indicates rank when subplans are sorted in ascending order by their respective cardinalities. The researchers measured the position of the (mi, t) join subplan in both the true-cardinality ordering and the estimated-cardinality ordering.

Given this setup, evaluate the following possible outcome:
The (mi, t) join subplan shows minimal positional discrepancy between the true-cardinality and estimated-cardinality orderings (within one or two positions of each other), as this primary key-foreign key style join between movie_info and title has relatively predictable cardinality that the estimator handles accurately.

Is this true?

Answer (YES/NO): NO